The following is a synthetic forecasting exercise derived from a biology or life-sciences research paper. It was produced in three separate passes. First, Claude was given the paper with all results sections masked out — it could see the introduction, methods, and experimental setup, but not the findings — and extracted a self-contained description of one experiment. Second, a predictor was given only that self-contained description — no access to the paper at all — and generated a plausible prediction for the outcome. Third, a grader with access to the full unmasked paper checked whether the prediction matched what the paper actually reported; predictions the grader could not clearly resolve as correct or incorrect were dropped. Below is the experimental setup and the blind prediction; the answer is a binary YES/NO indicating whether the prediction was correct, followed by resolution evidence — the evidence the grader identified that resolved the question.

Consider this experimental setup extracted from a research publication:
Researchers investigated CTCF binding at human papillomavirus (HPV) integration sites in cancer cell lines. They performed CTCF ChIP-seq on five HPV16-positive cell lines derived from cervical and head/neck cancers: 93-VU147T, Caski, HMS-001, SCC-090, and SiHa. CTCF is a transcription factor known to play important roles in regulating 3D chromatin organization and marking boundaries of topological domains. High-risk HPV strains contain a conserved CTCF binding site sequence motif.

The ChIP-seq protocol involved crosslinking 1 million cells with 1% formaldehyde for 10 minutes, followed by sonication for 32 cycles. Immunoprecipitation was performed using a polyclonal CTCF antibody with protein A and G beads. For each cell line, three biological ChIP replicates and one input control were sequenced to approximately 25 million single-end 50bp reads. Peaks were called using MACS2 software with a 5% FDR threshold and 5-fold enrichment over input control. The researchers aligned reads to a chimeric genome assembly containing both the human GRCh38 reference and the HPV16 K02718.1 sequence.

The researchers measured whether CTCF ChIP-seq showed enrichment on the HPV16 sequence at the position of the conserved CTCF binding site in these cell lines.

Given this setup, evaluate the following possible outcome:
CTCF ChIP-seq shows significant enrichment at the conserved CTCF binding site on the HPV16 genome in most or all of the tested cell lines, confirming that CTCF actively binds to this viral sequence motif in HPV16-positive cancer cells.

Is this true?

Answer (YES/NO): YES